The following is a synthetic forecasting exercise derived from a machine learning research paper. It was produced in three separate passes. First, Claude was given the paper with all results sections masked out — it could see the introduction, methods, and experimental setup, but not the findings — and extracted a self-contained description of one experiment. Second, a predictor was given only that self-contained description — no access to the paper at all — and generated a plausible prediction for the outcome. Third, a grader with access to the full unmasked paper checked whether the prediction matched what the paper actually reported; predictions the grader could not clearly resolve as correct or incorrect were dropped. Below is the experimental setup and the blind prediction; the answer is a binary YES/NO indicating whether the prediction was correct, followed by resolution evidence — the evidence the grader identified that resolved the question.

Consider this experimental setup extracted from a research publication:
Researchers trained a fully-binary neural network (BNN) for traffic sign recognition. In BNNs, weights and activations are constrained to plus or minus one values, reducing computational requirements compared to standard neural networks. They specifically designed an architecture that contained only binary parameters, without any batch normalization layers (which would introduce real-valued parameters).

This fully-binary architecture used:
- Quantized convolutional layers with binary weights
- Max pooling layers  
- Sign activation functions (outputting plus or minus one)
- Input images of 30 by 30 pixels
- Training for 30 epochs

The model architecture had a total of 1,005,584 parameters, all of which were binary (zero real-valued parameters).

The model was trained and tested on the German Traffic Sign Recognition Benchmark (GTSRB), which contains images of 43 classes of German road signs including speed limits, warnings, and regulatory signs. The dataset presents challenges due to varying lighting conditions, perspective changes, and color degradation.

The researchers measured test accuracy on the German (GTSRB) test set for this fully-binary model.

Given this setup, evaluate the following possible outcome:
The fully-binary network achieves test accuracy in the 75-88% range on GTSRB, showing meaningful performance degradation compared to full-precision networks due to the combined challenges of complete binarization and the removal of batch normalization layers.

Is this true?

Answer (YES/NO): YES